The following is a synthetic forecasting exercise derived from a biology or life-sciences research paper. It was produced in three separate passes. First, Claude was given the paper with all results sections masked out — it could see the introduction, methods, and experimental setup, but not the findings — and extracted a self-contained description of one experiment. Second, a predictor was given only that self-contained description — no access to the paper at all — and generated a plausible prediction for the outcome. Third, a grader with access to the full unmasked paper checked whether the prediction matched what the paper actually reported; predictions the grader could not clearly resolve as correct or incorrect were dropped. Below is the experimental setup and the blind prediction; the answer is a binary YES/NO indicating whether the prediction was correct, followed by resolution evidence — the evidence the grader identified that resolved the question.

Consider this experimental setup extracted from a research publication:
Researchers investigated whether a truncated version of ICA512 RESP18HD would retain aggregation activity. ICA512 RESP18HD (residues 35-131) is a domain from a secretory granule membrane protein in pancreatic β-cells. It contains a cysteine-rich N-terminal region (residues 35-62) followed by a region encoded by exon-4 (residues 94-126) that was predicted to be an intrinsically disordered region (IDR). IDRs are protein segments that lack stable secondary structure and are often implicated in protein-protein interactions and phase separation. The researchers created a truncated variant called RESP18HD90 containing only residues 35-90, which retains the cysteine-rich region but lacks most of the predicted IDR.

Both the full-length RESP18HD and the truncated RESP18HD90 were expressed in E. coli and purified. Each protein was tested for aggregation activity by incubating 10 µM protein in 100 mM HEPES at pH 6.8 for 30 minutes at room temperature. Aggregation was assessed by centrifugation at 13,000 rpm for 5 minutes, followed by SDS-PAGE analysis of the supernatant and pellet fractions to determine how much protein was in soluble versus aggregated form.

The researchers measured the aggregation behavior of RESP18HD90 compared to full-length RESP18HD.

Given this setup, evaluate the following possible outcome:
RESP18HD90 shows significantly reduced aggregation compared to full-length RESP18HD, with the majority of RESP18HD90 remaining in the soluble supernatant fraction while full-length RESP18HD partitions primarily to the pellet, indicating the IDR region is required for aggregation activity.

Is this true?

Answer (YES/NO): YES